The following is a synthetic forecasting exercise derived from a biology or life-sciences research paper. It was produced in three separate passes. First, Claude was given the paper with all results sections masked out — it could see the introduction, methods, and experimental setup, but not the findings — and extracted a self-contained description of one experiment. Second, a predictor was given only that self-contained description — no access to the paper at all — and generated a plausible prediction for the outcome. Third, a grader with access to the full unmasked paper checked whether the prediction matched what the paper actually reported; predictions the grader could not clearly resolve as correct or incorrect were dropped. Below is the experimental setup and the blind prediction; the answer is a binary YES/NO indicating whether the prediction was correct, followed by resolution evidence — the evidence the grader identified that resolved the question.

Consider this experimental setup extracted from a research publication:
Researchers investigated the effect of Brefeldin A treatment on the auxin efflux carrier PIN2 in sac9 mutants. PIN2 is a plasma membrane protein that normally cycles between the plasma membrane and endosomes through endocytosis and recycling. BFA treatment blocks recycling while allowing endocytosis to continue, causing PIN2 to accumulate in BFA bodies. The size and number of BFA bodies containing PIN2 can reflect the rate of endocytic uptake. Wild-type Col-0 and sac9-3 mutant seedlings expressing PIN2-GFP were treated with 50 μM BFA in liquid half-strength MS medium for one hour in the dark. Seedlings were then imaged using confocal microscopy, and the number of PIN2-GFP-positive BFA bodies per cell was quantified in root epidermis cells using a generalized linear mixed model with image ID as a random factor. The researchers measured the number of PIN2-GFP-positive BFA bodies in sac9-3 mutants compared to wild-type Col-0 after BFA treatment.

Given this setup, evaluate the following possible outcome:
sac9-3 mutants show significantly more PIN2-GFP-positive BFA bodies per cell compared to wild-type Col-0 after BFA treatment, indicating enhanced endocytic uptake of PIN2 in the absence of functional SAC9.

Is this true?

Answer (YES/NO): NO